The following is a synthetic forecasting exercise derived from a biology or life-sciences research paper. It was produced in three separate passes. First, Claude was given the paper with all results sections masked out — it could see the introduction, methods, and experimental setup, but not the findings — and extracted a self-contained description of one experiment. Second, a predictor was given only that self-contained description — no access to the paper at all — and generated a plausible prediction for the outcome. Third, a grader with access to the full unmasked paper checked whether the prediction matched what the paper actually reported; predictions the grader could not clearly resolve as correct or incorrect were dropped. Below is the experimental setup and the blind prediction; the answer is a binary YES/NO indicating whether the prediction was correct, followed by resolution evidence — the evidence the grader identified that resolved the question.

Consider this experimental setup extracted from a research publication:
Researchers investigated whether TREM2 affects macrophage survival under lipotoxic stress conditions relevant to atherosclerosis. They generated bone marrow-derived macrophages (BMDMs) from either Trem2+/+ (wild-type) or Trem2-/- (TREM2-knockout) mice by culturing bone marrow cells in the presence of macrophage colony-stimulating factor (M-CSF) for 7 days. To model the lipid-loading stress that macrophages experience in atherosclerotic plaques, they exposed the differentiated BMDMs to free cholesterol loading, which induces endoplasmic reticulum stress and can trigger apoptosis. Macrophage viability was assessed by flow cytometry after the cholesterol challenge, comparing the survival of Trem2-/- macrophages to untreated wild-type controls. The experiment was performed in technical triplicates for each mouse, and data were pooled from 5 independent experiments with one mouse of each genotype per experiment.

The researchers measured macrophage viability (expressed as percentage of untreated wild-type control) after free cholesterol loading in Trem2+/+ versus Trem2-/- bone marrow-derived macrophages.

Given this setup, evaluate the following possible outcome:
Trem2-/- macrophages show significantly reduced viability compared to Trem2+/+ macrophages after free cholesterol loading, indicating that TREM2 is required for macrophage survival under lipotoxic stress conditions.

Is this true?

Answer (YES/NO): YES